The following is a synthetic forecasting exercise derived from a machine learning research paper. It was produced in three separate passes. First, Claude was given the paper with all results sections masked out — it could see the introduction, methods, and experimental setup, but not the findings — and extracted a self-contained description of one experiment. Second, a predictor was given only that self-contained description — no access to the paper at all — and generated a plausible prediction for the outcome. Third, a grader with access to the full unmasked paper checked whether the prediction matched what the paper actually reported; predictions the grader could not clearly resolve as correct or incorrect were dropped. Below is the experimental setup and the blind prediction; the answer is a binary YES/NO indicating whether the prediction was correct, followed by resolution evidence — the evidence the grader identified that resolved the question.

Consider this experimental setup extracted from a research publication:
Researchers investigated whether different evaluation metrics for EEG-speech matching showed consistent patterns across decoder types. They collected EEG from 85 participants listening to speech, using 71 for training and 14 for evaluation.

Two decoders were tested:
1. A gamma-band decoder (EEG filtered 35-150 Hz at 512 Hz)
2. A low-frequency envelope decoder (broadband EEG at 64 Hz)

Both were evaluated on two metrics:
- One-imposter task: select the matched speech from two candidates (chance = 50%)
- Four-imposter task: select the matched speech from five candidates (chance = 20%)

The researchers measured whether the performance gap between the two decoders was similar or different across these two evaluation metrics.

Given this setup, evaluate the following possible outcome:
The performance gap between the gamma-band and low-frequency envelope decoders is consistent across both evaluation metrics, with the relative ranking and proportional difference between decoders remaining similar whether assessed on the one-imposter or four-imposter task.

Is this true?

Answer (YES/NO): NO